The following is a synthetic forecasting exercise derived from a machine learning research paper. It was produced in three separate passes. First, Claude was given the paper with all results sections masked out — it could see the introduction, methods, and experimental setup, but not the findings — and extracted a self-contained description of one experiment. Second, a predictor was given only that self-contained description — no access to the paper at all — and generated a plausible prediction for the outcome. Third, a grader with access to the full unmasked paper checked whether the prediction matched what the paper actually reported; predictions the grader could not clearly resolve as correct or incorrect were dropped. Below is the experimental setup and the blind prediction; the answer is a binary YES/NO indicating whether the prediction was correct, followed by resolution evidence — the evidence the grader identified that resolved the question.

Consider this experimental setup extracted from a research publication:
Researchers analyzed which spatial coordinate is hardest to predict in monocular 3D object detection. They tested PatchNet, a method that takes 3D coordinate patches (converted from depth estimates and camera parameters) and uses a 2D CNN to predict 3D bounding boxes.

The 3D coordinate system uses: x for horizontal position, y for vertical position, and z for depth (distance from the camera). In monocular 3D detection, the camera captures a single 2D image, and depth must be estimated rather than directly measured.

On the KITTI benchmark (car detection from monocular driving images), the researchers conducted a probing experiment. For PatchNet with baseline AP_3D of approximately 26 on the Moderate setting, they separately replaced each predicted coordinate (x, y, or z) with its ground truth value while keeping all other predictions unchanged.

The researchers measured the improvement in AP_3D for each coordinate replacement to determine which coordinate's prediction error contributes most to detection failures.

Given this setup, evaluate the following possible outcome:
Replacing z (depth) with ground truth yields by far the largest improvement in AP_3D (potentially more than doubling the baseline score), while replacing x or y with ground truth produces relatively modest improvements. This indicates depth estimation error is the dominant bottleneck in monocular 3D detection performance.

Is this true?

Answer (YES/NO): NO